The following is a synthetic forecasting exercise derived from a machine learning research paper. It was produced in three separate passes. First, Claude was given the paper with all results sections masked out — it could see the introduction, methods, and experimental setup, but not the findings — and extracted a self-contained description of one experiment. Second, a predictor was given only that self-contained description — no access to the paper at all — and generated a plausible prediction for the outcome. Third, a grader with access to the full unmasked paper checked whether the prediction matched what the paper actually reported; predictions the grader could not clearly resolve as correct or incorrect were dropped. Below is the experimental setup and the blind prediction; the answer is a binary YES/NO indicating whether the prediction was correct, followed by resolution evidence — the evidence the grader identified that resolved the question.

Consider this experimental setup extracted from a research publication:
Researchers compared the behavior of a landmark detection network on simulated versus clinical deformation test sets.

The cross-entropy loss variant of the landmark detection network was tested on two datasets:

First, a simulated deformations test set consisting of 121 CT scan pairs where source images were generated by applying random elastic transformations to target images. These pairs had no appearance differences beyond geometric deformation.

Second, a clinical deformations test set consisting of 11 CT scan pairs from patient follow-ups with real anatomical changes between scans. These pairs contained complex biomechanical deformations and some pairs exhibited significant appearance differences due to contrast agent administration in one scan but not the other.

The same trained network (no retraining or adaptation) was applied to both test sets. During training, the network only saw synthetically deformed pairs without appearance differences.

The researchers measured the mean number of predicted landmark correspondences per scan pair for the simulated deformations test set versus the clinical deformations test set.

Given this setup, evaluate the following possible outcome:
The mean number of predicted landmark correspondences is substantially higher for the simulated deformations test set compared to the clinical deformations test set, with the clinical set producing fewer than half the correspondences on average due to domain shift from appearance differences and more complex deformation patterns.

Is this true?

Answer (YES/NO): NO